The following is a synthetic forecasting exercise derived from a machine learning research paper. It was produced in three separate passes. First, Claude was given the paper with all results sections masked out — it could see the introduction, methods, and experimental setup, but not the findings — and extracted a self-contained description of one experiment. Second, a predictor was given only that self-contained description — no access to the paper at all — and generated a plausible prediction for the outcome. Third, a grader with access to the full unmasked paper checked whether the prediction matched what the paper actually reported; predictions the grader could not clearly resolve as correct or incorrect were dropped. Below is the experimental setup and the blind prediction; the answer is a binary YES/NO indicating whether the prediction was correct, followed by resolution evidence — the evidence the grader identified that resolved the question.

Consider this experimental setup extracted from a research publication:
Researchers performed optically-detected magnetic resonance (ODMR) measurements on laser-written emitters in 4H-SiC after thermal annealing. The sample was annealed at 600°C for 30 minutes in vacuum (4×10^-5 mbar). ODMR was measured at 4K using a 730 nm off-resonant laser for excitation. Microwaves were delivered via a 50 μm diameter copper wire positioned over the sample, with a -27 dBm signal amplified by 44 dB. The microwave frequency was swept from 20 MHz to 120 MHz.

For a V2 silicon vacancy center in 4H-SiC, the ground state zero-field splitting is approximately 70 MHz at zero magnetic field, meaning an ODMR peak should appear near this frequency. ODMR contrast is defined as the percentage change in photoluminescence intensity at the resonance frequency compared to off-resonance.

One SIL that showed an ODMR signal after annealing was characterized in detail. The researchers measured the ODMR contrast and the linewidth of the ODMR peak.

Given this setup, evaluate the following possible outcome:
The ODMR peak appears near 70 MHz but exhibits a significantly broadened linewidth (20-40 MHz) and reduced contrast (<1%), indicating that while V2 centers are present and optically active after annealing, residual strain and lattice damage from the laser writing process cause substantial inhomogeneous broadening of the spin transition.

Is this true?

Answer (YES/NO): YES